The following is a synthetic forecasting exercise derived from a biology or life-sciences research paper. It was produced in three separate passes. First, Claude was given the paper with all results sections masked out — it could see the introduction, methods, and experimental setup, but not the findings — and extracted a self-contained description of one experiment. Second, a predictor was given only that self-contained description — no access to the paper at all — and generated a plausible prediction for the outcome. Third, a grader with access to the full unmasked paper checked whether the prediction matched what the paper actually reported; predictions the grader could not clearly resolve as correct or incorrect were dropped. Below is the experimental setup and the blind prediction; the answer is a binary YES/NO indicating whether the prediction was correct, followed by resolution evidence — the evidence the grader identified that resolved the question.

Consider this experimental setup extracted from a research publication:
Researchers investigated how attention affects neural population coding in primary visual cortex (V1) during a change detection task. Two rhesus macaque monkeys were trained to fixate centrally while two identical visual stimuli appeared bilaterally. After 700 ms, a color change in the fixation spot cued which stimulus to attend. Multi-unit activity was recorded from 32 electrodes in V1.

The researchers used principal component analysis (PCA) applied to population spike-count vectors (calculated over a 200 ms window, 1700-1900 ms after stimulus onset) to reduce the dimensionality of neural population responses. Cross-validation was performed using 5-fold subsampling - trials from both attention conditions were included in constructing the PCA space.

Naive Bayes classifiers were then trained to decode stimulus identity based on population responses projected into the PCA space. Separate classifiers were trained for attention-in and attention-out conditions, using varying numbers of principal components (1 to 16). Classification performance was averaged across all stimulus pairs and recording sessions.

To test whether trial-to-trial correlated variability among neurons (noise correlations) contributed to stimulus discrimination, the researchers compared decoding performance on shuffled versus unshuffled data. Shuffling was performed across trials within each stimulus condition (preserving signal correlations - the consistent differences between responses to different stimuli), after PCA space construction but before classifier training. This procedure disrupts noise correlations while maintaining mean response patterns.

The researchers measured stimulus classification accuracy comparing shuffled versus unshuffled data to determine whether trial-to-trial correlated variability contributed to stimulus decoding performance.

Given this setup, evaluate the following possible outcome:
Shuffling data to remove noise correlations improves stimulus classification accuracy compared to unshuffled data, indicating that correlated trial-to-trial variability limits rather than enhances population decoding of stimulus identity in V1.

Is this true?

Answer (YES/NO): NO